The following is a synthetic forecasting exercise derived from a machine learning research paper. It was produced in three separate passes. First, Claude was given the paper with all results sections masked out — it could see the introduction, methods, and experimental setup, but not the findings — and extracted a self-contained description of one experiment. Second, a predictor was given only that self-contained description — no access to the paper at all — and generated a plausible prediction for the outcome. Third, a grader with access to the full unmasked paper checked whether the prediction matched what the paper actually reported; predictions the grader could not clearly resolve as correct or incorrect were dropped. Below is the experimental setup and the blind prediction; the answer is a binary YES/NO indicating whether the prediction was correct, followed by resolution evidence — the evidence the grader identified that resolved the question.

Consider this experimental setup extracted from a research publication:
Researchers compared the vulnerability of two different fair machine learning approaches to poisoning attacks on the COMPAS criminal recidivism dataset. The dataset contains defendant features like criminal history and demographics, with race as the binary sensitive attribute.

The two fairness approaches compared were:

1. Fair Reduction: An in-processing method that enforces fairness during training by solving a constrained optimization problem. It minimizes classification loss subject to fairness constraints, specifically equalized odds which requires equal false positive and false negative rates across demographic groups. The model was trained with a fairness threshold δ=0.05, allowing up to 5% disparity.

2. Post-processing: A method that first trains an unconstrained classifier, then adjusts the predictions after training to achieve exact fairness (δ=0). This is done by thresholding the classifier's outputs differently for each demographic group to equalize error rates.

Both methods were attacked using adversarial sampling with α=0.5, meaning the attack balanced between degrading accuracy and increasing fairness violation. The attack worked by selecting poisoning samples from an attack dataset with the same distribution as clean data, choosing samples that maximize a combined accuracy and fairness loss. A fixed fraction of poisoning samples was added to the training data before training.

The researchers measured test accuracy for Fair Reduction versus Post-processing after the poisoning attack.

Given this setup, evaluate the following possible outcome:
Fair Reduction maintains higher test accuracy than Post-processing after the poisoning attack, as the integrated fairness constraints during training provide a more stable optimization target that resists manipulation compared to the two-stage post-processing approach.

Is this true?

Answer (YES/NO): YES